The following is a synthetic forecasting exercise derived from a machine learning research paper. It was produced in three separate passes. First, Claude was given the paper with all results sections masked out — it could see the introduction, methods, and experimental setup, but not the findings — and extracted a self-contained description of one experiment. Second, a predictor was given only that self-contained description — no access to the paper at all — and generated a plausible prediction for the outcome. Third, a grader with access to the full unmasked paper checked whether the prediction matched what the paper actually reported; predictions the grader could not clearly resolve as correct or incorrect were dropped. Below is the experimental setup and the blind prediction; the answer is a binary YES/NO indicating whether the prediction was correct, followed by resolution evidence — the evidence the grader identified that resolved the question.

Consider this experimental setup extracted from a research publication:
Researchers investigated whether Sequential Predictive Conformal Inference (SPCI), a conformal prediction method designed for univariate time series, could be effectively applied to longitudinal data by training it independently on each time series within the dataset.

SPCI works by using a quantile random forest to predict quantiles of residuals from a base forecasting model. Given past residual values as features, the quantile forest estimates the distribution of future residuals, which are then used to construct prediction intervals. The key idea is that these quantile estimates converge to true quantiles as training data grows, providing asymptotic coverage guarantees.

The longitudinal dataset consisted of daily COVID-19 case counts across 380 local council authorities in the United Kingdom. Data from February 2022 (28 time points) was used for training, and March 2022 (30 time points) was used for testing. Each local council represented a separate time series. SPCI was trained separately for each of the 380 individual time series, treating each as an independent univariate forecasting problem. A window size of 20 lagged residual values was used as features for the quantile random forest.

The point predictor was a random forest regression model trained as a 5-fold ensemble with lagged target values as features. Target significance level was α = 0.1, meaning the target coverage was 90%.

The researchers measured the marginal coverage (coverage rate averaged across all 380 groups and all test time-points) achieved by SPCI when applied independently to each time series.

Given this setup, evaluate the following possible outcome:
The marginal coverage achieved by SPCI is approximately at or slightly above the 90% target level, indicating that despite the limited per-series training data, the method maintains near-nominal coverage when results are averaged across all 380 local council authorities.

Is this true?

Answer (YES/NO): NO